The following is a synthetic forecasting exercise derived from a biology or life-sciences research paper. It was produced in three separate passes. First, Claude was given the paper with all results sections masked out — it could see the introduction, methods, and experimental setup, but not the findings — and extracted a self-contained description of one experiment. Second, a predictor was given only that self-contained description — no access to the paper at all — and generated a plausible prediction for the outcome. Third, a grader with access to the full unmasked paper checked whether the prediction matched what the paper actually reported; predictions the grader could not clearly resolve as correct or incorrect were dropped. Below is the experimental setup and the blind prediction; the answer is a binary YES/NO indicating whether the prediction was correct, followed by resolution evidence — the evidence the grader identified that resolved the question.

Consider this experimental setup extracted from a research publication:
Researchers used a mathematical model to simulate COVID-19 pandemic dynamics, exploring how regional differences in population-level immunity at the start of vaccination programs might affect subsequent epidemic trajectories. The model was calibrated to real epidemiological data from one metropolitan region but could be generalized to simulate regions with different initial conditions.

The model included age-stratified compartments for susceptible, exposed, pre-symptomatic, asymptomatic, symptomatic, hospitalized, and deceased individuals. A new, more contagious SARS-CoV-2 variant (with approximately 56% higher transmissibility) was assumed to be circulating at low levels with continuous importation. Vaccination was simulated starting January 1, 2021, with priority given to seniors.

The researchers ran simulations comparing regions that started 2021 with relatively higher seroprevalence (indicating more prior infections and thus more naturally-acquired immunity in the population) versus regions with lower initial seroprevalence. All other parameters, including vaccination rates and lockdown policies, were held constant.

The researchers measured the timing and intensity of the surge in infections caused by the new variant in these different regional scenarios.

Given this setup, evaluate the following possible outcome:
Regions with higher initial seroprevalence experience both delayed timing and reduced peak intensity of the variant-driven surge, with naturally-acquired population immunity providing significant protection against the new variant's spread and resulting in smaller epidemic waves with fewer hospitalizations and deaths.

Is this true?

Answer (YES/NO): YES